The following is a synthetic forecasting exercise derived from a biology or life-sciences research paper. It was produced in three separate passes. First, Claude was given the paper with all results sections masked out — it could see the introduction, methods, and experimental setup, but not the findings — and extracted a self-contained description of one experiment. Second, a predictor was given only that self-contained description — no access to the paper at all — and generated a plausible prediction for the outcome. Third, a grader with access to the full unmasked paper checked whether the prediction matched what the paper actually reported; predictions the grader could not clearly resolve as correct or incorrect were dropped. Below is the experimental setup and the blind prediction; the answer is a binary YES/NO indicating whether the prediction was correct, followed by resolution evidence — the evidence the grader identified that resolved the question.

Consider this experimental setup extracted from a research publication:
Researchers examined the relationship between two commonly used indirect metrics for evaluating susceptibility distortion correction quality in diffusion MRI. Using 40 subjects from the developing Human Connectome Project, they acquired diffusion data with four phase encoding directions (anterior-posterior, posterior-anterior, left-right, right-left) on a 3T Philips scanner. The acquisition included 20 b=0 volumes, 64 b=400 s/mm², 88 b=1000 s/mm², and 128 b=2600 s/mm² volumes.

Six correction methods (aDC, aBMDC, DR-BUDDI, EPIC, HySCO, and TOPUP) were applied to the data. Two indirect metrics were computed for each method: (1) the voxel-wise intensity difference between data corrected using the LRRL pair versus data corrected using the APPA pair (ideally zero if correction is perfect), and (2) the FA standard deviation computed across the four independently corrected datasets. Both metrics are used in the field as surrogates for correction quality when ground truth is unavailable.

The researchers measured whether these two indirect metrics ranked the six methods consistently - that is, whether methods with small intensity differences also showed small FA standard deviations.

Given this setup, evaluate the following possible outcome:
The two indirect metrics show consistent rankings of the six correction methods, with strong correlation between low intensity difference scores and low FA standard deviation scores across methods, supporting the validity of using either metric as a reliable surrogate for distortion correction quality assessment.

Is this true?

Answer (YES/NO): NO